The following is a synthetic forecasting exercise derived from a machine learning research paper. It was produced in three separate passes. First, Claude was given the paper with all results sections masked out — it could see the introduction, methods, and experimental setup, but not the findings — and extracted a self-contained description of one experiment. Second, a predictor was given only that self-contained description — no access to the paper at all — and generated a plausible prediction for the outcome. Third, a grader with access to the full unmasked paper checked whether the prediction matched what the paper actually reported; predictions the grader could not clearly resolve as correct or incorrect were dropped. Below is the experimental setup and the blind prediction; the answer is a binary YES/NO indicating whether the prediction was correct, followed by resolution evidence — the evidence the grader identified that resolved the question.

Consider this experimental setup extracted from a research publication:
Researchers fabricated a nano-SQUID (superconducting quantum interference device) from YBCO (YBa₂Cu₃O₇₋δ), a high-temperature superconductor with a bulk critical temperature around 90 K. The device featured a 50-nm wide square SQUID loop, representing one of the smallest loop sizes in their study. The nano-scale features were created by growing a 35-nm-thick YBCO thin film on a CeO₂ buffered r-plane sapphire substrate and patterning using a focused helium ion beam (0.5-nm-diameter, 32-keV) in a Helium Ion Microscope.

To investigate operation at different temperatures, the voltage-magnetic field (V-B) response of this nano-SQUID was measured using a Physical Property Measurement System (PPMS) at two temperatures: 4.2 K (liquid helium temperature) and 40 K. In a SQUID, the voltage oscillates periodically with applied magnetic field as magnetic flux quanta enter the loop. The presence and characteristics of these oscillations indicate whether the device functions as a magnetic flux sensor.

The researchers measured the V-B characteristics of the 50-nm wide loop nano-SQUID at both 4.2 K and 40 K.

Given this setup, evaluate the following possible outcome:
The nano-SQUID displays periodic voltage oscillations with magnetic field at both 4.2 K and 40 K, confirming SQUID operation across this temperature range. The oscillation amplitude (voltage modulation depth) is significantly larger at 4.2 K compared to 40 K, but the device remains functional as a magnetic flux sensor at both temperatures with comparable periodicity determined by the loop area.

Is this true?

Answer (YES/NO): YES